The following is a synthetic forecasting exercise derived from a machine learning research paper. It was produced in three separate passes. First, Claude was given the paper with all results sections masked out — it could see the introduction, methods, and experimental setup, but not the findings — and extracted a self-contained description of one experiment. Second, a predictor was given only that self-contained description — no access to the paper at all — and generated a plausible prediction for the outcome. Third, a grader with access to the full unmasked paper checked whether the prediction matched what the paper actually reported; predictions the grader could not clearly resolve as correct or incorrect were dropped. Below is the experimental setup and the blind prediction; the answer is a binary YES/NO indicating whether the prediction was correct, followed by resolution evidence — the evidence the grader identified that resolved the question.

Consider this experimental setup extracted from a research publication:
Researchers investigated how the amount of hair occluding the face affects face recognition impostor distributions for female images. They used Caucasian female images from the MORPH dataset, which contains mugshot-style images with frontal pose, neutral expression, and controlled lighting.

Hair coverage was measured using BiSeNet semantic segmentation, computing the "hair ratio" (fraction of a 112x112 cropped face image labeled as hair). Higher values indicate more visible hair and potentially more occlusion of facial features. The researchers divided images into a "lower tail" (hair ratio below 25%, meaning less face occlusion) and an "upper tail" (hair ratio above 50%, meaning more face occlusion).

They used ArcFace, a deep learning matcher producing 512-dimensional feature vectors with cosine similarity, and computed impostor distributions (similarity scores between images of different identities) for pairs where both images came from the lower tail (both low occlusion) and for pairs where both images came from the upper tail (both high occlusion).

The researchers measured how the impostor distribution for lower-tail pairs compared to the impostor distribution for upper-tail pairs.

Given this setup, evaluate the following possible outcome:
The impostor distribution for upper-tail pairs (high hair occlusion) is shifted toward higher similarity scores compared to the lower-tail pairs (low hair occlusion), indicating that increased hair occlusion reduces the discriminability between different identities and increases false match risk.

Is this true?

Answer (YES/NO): NO